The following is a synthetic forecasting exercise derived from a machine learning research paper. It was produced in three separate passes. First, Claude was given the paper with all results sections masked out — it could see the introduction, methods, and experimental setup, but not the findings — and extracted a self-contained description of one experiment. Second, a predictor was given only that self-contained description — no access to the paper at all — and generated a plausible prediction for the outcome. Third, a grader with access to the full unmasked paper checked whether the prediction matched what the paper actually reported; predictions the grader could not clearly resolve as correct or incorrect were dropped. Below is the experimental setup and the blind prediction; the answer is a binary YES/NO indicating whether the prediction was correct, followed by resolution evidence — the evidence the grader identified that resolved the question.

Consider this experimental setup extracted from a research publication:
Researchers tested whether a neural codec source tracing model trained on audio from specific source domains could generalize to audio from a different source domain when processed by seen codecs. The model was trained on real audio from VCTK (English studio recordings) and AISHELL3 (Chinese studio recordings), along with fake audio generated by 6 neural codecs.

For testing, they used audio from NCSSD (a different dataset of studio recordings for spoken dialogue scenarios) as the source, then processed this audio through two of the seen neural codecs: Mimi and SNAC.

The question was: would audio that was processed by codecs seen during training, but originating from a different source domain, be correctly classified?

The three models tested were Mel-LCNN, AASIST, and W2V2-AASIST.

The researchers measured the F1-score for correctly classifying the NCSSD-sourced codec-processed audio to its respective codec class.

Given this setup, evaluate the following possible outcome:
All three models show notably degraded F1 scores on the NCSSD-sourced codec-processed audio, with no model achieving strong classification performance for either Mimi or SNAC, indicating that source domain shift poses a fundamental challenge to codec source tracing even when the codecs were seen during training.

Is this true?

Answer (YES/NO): NO